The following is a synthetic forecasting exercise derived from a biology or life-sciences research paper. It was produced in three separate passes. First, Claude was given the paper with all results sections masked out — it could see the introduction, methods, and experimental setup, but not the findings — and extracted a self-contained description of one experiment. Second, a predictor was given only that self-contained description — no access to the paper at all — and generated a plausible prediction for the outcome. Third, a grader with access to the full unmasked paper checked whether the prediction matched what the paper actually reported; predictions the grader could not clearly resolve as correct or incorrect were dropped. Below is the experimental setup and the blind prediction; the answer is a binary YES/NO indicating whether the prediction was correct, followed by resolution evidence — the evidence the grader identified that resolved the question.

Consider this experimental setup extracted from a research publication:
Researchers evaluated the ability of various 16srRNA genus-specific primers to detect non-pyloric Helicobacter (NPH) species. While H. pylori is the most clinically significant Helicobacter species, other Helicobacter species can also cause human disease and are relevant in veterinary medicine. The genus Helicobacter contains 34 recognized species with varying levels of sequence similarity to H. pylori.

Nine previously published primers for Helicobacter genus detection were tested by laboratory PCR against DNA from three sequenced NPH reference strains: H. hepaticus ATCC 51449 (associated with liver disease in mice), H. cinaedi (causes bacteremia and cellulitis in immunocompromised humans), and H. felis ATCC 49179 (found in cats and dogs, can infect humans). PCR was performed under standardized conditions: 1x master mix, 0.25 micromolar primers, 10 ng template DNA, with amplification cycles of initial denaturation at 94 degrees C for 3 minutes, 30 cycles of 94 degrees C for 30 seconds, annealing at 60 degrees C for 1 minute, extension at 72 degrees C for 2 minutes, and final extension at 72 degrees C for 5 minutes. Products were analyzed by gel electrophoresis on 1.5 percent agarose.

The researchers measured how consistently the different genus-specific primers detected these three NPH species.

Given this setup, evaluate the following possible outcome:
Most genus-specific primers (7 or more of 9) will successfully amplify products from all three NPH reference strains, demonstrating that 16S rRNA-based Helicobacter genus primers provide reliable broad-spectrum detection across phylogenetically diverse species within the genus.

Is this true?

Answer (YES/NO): NO